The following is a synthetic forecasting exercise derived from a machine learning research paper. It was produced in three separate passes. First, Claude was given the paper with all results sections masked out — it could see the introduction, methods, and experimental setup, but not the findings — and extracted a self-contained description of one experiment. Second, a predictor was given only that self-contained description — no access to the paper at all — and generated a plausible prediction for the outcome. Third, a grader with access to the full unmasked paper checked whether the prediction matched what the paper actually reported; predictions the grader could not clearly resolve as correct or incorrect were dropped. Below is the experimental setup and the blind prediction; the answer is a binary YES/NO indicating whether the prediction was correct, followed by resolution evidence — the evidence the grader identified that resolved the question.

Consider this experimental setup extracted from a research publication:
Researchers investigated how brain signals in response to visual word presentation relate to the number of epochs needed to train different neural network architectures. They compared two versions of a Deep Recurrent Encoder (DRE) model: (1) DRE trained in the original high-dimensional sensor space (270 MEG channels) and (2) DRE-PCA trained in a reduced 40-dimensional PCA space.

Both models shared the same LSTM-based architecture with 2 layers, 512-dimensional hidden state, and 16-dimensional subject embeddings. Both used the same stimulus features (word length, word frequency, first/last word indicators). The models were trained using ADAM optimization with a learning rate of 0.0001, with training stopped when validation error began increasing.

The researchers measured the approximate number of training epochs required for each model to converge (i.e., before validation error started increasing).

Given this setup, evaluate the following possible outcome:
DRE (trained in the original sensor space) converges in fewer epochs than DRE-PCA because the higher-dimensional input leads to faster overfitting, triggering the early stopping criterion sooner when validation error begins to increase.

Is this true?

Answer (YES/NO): YES